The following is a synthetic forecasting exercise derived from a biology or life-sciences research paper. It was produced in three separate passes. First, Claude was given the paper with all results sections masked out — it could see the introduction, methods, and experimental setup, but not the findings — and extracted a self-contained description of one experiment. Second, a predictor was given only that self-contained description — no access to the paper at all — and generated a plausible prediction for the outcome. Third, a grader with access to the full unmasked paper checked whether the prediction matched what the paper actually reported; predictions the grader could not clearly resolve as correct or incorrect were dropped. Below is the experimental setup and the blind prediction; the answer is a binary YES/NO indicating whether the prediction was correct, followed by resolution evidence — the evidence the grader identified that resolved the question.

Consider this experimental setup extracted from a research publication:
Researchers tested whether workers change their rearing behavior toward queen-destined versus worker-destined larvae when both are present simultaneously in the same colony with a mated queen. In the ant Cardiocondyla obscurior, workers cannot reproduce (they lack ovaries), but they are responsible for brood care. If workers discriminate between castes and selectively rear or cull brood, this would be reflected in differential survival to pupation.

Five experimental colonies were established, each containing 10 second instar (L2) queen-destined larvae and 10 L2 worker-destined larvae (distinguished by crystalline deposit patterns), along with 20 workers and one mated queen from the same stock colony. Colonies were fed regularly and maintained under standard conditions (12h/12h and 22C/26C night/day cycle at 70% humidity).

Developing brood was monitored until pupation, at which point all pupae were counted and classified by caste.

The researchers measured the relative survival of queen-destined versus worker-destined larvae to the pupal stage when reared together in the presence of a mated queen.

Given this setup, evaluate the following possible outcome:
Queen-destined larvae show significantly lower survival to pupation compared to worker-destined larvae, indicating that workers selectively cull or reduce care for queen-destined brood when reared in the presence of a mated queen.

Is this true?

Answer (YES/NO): NO